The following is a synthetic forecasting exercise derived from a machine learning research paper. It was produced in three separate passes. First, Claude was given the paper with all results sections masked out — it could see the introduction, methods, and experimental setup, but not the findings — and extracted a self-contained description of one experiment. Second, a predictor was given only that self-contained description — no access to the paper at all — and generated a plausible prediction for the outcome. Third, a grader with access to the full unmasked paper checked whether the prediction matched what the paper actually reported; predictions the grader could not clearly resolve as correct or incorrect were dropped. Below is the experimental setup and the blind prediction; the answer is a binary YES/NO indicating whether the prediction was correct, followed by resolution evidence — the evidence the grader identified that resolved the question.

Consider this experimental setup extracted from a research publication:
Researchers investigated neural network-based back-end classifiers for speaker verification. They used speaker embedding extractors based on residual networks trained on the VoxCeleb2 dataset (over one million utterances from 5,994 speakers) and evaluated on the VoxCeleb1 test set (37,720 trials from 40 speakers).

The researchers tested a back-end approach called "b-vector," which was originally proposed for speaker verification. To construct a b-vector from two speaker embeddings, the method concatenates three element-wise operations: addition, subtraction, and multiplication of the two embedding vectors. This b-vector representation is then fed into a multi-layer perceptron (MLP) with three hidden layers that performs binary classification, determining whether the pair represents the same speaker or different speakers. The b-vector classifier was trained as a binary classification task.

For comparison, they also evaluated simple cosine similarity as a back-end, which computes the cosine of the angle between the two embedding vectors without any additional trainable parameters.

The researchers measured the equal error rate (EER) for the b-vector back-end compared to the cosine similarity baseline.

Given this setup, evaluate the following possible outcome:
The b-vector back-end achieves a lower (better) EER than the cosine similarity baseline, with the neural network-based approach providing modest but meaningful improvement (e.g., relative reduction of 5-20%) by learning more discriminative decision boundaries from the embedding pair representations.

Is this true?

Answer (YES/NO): NO